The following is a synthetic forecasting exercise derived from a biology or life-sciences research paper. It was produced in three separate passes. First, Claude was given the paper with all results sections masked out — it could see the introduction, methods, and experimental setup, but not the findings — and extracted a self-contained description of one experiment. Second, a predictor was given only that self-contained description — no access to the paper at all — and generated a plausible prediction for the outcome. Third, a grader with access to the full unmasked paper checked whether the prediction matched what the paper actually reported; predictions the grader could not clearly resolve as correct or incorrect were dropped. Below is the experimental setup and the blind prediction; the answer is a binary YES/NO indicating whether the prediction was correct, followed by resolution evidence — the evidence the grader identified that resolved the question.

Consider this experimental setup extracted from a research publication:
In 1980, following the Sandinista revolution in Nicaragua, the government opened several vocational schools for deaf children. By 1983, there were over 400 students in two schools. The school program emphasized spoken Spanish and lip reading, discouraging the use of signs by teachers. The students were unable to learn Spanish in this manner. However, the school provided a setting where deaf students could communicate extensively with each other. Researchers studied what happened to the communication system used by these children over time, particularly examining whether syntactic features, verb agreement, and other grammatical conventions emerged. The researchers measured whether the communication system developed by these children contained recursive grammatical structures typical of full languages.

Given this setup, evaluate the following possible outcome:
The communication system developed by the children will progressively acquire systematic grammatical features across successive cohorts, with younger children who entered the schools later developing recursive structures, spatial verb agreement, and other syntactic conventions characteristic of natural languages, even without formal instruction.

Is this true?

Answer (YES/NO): YES